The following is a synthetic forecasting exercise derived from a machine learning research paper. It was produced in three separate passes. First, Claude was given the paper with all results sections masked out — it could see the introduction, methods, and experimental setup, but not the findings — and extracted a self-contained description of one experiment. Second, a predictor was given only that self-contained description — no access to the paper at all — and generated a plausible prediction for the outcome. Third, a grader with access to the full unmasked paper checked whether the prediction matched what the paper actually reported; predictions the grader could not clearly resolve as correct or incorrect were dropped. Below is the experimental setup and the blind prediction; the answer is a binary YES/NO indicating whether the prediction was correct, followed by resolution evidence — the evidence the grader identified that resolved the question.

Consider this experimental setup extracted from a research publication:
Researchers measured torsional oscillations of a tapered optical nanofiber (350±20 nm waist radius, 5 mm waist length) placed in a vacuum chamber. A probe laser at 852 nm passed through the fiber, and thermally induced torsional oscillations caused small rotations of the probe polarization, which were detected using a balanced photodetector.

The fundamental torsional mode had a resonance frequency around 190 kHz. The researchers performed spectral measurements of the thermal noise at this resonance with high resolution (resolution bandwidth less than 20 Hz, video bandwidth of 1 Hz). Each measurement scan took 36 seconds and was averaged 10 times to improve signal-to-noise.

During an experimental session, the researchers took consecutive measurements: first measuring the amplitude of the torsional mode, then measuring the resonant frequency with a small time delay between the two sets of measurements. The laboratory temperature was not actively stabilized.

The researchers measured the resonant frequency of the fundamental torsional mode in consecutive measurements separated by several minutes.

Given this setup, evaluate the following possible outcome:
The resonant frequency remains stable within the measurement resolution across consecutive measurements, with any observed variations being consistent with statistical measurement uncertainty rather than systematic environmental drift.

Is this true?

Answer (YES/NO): NO